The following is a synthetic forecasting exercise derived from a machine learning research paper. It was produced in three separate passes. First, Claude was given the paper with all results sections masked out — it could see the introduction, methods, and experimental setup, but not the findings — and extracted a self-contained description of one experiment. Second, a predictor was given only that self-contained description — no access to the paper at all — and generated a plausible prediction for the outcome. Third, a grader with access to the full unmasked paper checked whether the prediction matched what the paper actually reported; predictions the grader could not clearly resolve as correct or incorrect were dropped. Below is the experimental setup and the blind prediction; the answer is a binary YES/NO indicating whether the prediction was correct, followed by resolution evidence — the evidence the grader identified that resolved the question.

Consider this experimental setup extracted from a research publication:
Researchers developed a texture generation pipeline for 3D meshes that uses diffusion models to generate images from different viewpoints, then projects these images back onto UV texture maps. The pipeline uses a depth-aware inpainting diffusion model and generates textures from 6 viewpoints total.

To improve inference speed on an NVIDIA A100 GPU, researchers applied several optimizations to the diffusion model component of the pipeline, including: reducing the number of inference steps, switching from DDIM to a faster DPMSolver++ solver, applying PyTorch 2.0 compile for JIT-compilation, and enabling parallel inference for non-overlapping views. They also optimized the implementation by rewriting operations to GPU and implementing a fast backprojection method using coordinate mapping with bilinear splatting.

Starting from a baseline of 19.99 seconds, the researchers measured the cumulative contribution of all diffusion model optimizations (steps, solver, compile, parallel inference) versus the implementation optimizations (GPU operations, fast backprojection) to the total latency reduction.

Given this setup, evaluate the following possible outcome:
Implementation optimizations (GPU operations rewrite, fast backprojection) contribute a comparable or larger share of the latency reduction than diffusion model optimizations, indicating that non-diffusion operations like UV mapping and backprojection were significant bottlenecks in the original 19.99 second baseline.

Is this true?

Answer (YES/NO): NO